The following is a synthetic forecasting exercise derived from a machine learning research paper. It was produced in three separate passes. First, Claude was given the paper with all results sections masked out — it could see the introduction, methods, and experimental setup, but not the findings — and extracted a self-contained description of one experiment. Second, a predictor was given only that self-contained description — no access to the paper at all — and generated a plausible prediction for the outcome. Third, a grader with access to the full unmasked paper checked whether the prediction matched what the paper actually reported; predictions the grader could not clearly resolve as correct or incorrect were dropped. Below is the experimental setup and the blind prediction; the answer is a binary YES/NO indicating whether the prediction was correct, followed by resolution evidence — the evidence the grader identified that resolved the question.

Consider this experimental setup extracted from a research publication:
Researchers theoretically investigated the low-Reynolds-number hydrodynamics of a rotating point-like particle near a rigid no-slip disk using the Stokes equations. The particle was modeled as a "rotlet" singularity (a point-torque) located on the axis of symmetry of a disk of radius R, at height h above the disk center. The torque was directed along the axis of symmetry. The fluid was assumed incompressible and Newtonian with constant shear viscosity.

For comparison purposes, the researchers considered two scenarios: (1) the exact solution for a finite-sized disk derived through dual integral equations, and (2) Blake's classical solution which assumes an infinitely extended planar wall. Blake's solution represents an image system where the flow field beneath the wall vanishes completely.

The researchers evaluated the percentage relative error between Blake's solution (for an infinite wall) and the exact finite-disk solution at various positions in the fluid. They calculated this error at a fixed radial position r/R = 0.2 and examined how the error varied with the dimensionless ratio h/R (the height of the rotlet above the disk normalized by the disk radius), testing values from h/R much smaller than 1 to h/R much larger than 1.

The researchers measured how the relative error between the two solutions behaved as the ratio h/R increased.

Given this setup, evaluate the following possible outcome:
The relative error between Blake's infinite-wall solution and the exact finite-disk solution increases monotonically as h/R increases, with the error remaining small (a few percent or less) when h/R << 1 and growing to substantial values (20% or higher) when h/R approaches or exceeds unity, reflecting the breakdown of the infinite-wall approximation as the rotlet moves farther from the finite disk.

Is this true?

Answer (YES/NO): YES